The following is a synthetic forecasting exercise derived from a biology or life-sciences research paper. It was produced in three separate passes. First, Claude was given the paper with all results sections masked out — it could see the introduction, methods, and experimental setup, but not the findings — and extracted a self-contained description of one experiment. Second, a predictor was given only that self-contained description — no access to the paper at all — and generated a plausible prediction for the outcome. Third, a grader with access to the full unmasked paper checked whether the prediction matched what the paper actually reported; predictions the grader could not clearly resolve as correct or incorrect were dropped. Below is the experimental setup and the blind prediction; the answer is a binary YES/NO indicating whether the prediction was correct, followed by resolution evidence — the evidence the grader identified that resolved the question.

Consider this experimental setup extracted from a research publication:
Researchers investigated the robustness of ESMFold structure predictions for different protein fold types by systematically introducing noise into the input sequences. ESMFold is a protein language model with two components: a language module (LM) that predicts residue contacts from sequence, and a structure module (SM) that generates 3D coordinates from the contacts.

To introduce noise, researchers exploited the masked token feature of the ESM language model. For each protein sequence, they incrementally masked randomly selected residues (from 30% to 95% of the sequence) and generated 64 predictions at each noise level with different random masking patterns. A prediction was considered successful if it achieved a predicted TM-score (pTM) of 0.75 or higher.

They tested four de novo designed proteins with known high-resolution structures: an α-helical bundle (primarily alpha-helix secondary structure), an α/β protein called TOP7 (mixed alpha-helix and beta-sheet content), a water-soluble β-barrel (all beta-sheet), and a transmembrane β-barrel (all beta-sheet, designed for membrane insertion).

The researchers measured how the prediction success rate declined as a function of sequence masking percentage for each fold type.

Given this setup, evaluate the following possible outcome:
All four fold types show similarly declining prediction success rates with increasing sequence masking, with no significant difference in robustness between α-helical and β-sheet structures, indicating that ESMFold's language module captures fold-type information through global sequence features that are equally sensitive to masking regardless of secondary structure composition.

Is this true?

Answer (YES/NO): NO